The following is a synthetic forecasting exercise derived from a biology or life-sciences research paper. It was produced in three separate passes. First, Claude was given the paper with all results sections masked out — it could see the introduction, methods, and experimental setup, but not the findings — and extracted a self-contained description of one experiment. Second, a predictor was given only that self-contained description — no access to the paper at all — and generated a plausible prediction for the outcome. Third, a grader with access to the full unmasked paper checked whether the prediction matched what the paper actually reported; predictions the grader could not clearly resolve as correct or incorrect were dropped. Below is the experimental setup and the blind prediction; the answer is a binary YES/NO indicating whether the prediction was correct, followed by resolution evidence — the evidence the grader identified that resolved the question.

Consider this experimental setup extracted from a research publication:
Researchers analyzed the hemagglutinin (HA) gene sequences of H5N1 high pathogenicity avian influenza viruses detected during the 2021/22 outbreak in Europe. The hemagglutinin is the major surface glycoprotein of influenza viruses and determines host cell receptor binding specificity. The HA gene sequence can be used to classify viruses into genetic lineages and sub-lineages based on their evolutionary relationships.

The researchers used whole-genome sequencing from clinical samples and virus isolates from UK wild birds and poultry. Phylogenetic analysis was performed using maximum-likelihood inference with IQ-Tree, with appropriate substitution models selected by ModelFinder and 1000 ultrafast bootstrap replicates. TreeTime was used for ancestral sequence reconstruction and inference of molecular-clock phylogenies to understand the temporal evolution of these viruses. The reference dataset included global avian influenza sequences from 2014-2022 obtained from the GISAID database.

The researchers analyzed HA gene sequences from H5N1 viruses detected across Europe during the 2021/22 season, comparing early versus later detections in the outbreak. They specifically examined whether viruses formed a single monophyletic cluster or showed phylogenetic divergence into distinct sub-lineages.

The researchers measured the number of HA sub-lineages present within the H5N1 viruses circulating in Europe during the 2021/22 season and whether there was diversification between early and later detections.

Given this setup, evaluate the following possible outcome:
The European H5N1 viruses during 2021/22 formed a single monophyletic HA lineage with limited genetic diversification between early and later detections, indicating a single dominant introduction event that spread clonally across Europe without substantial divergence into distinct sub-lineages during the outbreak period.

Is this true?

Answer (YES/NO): NO